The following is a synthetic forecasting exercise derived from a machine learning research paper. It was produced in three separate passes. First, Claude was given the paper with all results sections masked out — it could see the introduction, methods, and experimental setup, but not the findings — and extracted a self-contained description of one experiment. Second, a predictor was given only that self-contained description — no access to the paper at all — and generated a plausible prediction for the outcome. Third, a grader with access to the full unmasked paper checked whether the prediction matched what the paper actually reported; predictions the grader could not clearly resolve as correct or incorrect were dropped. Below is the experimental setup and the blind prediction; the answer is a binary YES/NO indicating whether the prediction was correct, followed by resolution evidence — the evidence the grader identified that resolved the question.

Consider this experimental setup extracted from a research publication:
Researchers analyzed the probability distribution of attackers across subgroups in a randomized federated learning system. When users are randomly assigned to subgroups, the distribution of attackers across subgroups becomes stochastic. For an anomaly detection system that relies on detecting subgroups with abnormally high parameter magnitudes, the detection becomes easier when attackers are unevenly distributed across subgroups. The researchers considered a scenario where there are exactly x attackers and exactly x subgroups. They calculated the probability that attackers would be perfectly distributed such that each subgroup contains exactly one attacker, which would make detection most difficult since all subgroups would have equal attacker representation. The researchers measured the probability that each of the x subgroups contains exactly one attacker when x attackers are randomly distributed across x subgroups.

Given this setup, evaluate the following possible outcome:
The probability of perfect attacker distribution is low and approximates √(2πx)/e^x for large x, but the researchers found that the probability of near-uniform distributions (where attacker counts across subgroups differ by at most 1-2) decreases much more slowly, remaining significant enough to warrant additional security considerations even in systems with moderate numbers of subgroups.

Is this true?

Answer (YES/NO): NO